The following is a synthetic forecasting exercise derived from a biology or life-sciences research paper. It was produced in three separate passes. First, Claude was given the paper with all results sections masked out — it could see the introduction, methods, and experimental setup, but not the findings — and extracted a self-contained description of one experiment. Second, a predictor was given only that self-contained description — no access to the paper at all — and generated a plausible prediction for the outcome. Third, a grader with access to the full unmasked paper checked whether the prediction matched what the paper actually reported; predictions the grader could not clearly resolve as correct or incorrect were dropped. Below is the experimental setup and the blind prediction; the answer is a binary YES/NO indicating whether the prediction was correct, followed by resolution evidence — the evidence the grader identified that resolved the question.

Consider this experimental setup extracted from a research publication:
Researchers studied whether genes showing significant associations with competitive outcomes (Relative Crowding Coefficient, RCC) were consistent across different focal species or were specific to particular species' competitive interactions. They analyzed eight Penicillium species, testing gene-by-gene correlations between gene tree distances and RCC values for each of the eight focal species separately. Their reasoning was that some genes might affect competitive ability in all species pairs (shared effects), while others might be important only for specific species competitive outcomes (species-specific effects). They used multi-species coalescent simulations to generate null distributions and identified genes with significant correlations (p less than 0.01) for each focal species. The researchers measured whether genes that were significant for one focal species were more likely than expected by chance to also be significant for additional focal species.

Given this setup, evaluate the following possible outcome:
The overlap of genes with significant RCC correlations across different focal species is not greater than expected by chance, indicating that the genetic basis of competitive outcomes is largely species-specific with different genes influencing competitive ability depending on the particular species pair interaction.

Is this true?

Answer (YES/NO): NO